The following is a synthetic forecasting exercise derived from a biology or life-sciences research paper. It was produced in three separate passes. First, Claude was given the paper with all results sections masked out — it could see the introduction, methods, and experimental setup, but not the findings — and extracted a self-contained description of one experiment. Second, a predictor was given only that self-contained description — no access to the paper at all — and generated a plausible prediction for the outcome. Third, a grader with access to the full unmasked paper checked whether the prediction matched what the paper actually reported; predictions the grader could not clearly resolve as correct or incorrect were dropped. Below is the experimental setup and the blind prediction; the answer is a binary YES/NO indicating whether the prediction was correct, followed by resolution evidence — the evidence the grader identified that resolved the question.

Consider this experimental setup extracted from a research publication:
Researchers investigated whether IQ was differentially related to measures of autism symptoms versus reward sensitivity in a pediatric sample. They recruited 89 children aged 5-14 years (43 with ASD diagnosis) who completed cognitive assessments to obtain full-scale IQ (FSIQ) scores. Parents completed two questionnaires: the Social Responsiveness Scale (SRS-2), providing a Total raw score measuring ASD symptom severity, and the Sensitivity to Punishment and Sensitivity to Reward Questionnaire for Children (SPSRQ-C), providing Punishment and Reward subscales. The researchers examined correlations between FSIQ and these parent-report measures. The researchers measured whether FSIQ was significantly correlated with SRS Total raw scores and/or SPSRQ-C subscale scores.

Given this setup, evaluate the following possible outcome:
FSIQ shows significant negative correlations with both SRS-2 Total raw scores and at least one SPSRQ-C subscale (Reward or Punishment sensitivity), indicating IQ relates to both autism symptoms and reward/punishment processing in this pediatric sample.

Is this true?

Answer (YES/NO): NO